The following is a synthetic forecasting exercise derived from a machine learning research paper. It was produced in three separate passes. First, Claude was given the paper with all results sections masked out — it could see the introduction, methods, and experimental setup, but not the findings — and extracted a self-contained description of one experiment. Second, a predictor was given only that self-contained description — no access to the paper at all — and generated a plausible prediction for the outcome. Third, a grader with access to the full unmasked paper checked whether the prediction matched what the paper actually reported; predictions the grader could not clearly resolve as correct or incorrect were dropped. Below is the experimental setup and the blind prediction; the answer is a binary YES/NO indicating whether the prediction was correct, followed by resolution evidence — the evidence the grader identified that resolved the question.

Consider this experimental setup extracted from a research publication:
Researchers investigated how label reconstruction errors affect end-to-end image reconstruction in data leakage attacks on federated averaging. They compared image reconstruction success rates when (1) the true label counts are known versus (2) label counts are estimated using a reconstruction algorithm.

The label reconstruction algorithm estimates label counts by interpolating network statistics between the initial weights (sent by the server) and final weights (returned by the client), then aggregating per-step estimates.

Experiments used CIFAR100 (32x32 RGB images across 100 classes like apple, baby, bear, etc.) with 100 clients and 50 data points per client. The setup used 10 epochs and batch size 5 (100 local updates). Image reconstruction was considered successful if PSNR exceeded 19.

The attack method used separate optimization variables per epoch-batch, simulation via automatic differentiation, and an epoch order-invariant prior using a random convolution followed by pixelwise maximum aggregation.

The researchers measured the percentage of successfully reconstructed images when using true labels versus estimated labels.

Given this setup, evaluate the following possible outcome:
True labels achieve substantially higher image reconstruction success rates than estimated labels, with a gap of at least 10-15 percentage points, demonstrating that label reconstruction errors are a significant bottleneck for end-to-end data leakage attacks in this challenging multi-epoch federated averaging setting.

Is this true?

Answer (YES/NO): NO